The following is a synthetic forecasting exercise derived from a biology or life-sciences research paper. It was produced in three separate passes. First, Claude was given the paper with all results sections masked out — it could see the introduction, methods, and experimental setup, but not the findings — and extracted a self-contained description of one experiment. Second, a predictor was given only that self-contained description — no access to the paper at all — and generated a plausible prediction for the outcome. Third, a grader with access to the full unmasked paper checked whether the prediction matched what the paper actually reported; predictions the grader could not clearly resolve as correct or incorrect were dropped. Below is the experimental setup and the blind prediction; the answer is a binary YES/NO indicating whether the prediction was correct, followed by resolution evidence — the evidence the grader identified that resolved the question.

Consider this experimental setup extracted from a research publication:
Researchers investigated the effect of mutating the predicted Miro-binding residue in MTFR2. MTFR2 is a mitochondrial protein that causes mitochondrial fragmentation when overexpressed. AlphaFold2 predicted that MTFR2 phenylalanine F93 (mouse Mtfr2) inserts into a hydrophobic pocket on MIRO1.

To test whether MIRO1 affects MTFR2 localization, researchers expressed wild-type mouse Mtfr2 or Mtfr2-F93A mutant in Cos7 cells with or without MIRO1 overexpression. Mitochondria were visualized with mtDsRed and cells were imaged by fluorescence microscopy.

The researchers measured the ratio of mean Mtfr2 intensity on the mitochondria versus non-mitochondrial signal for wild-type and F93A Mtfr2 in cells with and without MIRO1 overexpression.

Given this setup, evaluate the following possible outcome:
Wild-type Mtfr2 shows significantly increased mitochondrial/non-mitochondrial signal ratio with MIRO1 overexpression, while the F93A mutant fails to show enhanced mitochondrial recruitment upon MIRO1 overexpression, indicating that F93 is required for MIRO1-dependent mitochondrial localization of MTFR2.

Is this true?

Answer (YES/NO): YES